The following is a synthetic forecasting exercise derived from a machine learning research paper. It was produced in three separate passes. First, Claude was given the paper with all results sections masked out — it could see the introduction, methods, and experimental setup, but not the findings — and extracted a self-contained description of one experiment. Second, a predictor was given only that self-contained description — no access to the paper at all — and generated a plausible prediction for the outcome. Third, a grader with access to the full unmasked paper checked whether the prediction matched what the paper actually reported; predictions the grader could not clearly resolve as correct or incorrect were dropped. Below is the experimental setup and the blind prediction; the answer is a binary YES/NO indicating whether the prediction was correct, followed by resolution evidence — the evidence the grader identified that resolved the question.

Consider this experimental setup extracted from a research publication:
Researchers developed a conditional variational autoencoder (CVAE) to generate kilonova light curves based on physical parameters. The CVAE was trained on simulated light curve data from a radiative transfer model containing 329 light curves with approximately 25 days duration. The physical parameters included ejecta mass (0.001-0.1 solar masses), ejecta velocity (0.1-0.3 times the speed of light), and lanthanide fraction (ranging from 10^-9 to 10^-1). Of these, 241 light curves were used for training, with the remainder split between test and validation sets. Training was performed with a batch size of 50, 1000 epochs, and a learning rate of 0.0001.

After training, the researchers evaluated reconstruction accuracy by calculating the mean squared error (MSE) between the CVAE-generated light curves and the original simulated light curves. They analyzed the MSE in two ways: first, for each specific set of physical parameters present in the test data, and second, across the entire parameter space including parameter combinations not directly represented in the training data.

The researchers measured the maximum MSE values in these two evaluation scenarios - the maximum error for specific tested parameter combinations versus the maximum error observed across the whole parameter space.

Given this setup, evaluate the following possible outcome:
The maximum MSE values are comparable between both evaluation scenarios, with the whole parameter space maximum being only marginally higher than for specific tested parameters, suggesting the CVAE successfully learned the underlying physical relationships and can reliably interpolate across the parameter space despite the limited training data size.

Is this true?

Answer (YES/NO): NO